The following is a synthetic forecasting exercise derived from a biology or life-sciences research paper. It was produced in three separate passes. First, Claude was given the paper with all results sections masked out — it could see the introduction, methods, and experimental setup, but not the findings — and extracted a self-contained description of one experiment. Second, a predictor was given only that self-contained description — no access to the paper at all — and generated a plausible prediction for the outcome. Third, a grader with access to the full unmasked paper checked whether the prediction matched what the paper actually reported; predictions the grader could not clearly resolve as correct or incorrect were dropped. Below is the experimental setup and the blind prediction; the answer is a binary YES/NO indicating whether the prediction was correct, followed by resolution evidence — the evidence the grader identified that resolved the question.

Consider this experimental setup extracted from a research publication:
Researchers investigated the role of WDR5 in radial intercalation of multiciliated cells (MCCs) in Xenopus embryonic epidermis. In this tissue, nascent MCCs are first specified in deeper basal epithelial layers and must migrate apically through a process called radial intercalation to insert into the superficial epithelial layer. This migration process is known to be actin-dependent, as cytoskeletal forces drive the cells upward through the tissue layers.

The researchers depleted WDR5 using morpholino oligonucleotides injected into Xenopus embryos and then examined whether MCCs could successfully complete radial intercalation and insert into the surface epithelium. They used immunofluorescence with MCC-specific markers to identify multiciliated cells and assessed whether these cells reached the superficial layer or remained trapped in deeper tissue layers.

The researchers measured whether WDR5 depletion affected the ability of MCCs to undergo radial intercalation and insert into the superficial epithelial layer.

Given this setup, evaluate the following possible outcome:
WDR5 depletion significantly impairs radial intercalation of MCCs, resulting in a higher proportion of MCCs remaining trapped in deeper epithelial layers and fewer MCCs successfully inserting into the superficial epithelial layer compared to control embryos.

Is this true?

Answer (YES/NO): NO